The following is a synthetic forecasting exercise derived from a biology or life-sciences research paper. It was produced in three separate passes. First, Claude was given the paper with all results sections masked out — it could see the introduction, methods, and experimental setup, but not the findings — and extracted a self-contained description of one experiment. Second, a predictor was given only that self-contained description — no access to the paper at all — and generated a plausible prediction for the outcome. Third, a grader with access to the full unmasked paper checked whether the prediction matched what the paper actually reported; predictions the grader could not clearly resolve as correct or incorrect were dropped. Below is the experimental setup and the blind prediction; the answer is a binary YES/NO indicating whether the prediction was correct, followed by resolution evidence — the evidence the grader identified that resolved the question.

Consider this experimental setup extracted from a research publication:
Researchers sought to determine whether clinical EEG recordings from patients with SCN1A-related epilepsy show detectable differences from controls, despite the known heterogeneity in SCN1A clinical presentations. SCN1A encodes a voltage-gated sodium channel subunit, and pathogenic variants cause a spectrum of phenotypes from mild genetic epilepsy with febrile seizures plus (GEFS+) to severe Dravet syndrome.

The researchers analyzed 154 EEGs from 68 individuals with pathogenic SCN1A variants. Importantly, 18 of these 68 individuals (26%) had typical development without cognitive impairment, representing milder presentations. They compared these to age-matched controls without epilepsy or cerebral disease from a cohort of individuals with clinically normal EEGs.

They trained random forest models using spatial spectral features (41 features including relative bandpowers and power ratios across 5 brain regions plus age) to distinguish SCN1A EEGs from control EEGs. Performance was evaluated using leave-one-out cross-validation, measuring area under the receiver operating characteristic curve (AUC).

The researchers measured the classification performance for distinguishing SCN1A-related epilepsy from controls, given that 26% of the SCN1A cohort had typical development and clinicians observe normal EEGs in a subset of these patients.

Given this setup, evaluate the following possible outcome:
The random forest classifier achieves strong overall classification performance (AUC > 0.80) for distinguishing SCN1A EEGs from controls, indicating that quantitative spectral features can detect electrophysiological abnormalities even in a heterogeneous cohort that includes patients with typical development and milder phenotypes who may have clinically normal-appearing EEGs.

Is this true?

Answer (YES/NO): YES